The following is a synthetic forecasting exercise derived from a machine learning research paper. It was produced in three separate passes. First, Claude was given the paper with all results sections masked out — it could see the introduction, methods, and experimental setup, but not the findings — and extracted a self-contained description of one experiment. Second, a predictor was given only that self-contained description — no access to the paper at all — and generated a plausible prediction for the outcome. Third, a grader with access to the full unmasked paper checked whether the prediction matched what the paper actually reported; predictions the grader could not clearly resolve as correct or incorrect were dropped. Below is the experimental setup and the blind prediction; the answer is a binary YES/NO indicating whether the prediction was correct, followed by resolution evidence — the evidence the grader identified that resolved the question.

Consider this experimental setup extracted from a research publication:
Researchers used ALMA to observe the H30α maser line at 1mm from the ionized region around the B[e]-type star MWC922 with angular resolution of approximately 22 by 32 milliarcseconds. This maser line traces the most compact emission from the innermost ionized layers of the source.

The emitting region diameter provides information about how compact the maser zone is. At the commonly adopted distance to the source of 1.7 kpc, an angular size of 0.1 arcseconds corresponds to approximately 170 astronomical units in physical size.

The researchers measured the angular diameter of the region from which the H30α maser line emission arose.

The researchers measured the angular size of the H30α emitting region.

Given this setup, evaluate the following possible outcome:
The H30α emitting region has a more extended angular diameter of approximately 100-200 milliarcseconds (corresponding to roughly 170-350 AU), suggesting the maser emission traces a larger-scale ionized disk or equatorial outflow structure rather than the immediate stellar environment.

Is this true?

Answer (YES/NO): NO